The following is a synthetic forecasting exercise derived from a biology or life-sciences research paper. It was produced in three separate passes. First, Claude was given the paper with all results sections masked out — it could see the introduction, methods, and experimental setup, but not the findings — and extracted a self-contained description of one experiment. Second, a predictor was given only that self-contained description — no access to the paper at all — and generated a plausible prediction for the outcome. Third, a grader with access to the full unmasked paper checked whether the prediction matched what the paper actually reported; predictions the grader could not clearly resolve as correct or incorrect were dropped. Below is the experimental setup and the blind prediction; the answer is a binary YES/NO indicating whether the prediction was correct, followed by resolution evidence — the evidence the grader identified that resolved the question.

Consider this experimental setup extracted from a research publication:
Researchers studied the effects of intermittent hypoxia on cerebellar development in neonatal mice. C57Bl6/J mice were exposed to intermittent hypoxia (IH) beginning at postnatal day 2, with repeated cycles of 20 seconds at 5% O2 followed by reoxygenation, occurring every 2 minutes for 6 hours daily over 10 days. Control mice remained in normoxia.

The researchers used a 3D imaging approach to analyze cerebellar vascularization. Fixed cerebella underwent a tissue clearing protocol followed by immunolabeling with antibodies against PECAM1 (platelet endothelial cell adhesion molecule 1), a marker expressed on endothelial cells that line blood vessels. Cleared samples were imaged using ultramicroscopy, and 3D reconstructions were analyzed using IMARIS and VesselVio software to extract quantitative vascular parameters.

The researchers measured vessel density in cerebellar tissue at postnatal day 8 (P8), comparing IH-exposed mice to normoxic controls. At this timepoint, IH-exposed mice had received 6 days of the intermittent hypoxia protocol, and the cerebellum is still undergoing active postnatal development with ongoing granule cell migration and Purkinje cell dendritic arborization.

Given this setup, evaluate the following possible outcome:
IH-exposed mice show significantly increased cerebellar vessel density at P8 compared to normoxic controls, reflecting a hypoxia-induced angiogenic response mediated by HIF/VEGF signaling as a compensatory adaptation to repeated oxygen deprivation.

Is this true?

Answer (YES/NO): NO